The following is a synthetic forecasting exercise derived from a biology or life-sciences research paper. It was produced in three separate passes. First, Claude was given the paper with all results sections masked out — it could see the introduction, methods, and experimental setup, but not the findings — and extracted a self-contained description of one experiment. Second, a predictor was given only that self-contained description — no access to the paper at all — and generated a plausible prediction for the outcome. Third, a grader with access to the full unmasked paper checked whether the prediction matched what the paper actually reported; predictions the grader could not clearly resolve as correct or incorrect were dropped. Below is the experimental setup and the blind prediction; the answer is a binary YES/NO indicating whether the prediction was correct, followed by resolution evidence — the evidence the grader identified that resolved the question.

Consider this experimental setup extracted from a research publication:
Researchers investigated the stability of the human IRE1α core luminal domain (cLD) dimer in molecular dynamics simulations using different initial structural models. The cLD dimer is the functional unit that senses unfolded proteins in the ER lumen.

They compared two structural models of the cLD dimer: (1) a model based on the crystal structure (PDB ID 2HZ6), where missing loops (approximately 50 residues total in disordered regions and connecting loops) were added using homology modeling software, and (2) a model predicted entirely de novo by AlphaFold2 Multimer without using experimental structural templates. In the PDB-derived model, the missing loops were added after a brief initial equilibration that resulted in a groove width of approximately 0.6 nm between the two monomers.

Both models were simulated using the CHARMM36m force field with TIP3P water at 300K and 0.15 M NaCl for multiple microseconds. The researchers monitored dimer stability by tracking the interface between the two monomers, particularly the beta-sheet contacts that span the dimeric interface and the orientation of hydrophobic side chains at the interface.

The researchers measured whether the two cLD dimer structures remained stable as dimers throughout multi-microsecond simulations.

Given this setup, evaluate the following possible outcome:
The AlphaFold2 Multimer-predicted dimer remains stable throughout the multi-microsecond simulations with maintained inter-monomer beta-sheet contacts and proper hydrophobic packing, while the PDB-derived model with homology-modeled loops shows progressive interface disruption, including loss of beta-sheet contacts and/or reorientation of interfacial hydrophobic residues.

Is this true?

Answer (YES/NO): YES